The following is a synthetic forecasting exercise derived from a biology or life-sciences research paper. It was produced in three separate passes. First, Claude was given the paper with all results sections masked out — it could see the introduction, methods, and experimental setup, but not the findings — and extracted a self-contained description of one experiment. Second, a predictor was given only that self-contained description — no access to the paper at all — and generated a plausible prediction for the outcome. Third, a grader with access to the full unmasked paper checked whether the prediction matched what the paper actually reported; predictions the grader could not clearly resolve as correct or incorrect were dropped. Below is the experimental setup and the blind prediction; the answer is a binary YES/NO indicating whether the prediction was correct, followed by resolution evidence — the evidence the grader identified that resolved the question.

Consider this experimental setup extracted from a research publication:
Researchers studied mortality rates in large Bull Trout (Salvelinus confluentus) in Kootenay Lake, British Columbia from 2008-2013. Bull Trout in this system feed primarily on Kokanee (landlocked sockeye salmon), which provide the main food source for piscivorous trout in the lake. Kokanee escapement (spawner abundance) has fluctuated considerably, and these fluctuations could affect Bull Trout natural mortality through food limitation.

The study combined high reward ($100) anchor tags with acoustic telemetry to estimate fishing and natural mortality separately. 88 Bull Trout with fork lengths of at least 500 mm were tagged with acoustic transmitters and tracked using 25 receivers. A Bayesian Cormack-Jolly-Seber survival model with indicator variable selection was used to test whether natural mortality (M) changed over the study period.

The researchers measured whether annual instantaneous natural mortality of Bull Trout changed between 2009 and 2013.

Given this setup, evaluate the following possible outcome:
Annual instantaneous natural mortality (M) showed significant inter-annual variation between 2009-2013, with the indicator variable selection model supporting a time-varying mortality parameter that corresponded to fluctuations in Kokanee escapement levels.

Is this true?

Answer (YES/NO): YES